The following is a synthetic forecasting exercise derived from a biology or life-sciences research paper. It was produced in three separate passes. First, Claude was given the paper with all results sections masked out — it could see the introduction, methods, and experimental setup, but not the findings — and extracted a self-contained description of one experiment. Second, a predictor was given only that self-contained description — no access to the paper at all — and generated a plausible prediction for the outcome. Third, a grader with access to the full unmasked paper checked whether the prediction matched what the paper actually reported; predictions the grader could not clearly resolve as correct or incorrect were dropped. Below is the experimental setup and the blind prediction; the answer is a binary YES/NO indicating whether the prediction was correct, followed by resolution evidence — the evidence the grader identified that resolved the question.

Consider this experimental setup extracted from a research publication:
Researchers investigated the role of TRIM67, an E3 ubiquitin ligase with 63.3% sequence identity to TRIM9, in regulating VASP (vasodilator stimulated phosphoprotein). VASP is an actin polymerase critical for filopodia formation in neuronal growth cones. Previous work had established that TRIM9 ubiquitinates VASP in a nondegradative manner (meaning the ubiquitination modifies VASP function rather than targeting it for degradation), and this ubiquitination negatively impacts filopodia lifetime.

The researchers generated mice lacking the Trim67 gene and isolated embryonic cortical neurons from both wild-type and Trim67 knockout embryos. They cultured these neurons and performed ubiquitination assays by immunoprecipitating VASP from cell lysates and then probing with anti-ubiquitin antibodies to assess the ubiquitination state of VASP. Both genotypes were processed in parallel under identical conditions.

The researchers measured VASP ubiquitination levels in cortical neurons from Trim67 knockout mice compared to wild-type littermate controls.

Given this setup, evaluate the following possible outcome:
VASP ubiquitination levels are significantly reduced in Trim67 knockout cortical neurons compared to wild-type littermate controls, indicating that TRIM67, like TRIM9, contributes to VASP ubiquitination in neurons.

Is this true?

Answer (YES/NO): NO